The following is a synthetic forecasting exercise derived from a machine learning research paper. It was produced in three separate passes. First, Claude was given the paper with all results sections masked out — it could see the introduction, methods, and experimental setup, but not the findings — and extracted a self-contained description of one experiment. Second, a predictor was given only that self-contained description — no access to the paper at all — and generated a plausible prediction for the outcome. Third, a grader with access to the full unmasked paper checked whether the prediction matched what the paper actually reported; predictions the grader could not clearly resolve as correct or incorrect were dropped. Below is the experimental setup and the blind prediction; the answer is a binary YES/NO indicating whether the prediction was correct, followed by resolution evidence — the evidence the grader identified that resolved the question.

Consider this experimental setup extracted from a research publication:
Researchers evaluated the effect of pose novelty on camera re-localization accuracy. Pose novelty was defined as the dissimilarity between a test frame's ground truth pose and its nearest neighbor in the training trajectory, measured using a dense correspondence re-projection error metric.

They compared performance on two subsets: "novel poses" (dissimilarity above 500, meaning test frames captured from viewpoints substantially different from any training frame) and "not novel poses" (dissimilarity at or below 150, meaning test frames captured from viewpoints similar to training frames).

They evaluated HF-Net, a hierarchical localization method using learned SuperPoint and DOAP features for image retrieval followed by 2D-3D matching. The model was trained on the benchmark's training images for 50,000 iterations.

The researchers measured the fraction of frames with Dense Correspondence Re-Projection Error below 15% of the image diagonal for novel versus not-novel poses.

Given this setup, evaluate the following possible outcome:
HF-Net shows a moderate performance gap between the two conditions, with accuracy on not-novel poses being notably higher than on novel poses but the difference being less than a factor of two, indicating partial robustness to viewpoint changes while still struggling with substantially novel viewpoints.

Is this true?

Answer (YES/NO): NO